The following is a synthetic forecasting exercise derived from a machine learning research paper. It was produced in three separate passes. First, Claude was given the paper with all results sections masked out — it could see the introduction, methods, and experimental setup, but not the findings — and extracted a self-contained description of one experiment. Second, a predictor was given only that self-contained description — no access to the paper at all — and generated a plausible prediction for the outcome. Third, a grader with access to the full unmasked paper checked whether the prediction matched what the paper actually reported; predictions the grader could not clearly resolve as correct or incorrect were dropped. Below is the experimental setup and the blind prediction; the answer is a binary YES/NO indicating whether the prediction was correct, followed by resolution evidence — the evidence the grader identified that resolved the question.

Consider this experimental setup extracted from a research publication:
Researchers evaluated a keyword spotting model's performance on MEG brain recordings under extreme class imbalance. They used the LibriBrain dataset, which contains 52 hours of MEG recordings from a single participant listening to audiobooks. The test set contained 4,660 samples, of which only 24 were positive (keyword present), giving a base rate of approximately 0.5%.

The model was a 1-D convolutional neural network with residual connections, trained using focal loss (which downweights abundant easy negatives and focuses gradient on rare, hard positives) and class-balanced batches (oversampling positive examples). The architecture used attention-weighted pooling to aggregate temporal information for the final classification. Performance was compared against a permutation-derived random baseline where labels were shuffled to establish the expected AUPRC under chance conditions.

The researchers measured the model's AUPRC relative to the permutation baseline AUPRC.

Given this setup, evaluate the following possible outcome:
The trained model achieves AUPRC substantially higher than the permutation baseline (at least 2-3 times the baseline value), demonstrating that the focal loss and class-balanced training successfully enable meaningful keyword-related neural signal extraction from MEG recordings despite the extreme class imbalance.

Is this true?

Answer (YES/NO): YES